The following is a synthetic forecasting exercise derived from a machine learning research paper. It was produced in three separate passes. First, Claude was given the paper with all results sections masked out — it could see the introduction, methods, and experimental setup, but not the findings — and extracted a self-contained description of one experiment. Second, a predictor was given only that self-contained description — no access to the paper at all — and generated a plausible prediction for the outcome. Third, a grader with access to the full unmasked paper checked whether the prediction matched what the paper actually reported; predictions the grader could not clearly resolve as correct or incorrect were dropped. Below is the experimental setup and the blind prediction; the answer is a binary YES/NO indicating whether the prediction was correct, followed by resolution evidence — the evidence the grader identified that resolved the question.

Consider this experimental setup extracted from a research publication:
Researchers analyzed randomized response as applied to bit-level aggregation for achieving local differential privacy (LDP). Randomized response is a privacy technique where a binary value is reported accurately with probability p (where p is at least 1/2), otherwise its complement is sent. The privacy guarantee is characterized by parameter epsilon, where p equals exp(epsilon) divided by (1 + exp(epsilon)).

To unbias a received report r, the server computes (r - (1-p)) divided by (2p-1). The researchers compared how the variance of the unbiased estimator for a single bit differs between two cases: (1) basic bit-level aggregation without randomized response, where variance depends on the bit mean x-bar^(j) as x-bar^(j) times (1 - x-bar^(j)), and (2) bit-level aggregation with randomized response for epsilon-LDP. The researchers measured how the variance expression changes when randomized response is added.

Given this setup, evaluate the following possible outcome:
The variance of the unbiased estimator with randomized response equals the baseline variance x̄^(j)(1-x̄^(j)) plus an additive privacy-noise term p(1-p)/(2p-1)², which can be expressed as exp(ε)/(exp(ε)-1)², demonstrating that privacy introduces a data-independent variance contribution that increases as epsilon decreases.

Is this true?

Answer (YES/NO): NO